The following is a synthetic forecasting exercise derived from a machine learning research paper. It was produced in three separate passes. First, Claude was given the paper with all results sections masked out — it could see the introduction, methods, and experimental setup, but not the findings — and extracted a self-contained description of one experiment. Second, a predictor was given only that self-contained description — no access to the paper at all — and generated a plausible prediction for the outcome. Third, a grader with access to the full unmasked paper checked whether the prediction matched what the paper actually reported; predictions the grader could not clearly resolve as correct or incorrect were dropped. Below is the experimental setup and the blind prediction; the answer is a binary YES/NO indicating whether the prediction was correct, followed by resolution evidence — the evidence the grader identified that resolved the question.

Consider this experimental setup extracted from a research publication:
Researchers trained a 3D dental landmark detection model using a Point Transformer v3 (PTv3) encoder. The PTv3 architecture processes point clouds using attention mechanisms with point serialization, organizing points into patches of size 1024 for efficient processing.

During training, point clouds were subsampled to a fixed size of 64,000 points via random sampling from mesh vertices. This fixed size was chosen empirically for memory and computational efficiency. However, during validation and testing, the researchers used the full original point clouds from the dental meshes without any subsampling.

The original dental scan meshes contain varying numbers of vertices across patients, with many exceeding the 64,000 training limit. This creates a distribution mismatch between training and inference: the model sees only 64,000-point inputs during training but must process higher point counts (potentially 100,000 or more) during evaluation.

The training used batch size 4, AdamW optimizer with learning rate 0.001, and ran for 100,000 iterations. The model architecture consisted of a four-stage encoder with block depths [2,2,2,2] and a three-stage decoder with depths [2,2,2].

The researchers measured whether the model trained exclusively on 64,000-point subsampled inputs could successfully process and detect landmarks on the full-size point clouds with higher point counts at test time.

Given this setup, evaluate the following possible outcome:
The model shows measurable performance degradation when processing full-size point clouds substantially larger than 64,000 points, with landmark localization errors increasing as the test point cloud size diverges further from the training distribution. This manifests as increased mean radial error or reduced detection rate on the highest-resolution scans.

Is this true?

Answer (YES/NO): NO